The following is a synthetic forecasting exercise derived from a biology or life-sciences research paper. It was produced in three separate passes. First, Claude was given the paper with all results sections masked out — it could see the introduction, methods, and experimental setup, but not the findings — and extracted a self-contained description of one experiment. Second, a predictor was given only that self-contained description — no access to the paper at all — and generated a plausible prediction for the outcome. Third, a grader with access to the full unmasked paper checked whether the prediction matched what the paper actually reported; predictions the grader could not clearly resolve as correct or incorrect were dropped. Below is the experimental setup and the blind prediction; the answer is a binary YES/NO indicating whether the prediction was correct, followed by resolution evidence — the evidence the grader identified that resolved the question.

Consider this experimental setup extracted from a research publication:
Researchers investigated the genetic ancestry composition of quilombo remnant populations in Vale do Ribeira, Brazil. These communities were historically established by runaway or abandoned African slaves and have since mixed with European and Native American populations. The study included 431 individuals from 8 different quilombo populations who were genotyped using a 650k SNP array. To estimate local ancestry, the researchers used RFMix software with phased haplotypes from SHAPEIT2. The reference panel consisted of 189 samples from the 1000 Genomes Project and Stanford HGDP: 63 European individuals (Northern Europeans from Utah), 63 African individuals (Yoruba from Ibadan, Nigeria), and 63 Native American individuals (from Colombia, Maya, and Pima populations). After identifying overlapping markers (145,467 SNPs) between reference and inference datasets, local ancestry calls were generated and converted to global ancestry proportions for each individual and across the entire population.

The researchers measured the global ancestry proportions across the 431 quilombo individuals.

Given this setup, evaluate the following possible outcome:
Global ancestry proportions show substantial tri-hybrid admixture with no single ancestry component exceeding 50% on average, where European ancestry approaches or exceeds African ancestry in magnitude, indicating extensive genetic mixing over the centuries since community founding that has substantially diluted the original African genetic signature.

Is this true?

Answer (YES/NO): NO